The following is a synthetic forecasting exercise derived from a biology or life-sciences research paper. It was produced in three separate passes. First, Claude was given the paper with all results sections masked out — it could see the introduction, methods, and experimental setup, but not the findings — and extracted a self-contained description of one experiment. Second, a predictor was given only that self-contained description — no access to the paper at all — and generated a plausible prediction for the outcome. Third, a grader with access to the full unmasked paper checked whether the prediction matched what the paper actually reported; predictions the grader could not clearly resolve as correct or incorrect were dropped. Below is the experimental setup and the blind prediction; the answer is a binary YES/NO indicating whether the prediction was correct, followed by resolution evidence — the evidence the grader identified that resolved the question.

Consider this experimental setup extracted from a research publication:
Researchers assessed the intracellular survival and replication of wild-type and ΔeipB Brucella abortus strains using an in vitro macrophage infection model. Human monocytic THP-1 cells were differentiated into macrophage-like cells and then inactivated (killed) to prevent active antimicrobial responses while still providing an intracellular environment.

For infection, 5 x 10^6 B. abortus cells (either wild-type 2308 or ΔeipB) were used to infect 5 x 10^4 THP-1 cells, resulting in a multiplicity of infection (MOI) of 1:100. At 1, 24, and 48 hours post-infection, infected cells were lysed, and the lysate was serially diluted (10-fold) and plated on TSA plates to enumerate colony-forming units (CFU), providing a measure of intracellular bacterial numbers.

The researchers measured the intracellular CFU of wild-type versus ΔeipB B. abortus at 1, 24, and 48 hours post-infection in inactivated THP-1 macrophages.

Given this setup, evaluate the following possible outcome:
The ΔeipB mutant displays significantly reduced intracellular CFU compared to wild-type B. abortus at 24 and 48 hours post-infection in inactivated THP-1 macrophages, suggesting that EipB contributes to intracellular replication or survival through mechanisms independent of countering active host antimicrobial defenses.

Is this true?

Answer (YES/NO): NO